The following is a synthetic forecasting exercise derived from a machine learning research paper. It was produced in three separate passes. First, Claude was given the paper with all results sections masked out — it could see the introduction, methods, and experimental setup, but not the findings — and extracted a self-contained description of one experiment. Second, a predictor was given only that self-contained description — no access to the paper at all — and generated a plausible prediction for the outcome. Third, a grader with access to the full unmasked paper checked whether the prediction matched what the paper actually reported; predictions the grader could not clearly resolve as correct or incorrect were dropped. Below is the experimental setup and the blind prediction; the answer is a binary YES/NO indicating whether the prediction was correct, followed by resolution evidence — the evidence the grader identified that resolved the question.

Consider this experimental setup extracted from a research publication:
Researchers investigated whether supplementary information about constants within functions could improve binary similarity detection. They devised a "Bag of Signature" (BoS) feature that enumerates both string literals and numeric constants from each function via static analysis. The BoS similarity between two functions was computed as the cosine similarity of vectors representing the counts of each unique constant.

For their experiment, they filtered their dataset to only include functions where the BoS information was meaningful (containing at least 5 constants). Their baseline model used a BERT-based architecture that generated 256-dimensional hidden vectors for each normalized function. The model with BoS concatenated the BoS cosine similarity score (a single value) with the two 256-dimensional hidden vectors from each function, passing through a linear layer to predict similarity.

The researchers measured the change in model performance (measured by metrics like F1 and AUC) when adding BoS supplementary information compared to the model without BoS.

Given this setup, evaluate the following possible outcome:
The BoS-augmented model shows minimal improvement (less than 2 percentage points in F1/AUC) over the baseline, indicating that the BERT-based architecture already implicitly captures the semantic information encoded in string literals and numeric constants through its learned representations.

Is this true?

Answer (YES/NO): YES